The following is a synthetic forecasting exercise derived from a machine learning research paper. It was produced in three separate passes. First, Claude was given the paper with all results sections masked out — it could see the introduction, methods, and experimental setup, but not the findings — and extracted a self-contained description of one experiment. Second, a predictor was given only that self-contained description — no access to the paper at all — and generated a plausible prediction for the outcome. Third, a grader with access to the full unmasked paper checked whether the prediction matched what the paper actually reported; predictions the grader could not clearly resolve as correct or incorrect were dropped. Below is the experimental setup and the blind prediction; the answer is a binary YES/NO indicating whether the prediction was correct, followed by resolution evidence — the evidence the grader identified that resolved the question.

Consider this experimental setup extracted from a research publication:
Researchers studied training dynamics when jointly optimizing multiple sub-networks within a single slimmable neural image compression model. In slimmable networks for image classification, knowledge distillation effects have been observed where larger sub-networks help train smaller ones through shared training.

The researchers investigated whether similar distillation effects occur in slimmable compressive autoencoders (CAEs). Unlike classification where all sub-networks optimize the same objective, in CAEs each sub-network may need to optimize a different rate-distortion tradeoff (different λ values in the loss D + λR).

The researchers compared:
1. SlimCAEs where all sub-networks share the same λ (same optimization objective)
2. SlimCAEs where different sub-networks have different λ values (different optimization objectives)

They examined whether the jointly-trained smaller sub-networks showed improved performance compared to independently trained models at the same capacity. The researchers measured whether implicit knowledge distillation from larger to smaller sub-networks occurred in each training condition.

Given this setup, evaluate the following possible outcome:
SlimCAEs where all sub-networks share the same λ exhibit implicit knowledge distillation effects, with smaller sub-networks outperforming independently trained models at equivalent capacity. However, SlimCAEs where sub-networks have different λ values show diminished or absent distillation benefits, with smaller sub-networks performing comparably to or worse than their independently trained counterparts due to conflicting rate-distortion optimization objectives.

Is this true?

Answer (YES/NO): NO